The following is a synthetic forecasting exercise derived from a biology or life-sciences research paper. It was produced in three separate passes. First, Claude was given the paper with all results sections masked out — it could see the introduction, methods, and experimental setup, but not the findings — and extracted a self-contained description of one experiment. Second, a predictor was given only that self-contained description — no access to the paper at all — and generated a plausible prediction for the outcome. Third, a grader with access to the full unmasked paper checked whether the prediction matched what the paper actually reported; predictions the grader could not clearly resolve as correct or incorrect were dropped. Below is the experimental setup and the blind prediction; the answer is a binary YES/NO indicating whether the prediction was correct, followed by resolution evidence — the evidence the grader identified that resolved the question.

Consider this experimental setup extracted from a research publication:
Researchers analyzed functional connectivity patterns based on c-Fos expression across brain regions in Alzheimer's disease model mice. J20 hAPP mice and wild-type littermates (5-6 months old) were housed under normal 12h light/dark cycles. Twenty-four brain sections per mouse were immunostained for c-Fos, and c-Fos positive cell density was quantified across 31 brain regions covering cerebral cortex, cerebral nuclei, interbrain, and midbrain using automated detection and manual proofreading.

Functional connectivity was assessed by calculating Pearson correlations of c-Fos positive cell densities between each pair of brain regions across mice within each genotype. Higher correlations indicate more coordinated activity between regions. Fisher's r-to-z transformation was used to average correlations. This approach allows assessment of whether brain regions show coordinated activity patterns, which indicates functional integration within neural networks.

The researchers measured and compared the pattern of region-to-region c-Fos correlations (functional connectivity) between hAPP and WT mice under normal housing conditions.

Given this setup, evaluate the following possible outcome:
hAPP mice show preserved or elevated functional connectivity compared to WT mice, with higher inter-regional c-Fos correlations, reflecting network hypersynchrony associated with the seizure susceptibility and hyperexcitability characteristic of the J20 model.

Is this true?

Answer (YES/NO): YES